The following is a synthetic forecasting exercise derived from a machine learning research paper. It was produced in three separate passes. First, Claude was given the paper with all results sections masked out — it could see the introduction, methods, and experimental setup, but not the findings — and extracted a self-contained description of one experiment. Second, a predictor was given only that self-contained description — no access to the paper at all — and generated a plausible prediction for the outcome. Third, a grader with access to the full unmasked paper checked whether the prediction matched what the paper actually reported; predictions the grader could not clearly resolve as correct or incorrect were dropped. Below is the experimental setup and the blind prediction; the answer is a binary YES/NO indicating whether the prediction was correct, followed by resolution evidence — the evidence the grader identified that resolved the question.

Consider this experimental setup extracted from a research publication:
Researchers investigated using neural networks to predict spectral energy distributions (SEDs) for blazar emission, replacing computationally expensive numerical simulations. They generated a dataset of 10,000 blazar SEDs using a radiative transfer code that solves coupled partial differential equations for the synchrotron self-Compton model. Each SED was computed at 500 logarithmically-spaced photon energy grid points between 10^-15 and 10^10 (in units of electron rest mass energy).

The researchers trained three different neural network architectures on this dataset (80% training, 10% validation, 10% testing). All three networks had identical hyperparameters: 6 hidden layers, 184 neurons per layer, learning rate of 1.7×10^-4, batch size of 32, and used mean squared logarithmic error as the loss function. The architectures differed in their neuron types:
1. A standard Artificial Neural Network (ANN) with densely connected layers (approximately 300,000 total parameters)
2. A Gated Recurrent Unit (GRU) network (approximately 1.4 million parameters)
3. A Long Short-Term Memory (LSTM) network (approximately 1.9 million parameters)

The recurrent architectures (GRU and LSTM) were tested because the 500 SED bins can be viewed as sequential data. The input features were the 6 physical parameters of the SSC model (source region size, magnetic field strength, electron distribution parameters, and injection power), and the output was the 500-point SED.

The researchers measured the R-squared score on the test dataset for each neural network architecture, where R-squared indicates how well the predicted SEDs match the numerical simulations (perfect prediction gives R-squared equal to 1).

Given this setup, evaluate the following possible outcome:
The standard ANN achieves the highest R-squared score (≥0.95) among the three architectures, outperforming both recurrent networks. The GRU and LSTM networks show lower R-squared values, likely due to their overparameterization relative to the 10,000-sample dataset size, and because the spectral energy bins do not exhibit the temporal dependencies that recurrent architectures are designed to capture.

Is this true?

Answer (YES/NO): NO